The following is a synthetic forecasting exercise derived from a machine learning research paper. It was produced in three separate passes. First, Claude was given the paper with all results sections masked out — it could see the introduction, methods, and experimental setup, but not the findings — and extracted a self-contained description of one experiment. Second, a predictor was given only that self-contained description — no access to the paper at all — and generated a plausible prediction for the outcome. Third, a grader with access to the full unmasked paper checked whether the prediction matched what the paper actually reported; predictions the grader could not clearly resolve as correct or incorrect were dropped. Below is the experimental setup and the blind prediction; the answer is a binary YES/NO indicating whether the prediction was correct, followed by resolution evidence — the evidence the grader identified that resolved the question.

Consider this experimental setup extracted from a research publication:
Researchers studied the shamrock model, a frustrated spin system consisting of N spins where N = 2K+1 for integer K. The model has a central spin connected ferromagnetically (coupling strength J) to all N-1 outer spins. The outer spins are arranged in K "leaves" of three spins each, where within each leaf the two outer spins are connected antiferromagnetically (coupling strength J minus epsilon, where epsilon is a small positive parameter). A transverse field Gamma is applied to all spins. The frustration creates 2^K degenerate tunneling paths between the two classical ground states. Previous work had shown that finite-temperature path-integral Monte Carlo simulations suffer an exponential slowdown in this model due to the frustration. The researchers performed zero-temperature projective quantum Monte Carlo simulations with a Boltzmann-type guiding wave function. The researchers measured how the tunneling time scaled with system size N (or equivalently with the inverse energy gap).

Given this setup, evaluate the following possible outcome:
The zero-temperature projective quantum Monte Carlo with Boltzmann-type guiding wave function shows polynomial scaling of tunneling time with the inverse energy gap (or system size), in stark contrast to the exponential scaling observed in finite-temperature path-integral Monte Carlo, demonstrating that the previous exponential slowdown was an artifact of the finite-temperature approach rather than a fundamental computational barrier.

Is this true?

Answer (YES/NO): YES